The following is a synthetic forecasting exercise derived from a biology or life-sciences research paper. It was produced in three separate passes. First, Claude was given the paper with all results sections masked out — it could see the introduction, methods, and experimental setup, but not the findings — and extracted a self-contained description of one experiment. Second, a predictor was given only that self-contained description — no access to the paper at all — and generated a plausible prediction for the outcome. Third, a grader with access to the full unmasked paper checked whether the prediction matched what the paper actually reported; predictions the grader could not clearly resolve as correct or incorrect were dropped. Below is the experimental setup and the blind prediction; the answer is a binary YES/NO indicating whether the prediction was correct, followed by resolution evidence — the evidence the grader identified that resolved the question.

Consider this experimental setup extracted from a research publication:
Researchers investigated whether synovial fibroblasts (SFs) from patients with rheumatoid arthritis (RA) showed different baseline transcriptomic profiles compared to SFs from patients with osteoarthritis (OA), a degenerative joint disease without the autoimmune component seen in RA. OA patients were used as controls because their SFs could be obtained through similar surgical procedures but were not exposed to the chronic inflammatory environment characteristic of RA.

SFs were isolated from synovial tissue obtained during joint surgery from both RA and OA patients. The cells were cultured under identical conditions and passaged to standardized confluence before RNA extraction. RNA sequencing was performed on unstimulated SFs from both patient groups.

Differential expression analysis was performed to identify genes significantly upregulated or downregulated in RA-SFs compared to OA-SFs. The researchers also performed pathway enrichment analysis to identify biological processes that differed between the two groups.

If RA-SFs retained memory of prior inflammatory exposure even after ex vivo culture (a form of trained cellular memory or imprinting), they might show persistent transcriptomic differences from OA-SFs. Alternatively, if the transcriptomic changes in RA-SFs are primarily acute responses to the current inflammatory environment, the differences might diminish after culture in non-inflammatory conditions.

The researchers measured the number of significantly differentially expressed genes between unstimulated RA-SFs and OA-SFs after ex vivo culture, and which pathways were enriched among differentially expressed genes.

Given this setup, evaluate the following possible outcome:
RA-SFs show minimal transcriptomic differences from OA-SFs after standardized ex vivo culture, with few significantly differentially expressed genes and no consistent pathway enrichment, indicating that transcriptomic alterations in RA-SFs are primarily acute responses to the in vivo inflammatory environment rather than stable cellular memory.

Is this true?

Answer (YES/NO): NO